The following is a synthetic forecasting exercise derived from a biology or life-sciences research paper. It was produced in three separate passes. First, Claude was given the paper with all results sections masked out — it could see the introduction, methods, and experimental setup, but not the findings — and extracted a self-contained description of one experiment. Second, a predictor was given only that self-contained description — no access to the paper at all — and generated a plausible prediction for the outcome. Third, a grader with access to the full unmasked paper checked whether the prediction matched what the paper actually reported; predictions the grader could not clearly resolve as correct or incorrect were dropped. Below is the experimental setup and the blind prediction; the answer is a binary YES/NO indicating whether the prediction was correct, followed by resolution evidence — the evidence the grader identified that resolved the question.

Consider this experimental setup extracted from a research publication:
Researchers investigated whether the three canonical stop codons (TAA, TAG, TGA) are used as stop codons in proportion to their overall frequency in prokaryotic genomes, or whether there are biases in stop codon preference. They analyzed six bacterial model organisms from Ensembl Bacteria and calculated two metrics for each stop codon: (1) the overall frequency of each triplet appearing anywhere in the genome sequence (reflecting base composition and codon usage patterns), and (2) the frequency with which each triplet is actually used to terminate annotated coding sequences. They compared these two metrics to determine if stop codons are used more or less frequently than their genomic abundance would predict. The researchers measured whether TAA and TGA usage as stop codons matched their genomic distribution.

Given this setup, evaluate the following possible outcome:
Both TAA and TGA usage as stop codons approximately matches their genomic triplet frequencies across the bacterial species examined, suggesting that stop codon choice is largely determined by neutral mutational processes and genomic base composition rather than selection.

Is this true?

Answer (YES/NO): NO